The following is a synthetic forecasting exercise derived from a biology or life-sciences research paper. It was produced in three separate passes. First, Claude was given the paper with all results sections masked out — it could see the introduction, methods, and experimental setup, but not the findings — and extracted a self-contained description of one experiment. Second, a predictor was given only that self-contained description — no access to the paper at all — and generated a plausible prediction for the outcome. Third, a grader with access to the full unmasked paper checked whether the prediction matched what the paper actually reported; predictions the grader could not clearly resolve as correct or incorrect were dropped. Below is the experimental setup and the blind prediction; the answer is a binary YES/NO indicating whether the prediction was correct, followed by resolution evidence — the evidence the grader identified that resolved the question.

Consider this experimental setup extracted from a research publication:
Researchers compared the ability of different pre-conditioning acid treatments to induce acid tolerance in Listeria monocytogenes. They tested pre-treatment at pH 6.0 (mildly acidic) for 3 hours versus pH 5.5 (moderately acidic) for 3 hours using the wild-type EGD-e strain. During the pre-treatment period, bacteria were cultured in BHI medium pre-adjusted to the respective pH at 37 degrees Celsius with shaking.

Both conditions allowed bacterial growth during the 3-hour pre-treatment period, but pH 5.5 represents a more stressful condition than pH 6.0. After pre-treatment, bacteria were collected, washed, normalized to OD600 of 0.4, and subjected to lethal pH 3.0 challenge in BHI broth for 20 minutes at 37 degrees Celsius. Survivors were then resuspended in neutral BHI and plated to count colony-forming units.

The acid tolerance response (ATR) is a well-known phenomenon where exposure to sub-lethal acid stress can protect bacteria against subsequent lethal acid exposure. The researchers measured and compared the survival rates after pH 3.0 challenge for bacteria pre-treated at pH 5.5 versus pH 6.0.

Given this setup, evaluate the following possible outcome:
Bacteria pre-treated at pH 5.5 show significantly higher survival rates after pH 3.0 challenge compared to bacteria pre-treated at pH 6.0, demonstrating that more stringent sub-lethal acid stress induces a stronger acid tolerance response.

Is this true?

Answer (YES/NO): YES